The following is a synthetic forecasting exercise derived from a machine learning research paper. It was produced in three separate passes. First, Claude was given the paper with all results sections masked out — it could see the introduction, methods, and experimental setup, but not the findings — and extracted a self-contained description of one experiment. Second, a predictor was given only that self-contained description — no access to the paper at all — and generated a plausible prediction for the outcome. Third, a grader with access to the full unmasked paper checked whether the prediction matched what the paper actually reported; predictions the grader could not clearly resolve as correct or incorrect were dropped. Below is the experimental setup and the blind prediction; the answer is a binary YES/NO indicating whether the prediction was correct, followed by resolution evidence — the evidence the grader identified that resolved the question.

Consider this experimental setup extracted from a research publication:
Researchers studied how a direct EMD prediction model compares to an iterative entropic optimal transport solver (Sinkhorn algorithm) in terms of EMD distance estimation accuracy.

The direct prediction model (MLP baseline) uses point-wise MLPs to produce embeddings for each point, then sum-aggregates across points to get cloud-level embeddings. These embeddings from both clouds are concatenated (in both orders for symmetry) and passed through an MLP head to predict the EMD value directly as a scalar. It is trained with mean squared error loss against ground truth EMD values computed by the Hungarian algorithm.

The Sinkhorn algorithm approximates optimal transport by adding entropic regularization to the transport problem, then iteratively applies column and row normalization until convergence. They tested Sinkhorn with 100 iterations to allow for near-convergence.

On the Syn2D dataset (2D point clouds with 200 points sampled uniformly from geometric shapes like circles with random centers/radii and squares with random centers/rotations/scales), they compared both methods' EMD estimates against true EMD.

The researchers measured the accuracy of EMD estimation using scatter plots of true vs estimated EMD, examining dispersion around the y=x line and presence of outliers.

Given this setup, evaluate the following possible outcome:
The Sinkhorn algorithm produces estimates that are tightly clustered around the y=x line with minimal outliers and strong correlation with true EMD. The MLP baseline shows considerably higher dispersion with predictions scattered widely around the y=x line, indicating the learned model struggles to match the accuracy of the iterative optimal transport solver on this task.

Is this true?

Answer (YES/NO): NO